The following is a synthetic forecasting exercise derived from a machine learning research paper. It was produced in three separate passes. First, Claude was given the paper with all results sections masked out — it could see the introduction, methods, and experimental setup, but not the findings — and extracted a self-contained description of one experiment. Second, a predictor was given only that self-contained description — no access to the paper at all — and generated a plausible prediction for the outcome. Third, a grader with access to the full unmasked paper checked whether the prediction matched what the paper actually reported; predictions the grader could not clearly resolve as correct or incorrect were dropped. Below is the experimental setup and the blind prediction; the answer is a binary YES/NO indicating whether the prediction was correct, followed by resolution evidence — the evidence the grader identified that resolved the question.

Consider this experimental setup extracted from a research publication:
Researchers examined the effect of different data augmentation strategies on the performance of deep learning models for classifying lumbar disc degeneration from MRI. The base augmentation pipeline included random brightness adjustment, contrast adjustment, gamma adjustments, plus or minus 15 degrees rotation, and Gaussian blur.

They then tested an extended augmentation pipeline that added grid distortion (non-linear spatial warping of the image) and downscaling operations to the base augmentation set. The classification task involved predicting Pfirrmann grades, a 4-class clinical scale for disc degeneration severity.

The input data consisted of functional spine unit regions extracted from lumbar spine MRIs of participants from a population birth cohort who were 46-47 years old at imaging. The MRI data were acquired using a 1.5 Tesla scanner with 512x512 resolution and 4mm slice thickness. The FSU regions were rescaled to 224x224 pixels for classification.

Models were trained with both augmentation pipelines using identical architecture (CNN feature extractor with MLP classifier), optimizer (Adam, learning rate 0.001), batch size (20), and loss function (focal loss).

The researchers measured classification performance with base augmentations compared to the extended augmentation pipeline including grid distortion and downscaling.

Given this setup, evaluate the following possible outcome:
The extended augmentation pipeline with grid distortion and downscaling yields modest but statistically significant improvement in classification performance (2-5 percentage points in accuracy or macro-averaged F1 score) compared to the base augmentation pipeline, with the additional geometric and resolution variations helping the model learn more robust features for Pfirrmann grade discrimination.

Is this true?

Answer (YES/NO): YES